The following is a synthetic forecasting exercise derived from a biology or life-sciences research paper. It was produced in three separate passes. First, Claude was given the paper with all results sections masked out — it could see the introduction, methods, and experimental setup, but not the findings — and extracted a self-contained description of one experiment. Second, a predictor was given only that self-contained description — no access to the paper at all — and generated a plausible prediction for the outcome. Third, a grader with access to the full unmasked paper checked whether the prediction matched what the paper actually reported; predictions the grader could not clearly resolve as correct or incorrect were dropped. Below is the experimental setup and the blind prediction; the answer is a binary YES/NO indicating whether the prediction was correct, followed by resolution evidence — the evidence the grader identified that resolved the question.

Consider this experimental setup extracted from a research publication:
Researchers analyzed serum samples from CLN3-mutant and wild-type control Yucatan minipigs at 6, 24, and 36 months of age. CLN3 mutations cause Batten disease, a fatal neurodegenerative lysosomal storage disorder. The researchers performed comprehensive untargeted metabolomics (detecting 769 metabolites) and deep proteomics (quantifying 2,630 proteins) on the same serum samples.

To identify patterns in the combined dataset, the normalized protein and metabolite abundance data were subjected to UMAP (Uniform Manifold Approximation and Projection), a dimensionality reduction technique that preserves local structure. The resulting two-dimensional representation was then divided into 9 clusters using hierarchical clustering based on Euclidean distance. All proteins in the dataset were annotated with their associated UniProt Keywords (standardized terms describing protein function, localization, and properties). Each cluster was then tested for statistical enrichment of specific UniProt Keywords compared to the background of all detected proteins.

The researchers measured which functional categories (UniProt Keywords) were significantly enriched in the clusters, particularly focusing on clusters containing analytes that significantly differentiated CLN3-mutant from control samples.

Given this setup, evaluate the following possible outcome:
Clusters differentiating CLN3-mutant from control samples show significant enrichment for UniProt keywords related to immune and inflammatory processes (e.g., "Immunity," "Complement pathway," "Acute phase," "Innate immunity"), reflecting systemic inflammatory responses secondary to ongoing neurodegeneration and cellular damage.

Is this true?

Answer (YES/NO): YES